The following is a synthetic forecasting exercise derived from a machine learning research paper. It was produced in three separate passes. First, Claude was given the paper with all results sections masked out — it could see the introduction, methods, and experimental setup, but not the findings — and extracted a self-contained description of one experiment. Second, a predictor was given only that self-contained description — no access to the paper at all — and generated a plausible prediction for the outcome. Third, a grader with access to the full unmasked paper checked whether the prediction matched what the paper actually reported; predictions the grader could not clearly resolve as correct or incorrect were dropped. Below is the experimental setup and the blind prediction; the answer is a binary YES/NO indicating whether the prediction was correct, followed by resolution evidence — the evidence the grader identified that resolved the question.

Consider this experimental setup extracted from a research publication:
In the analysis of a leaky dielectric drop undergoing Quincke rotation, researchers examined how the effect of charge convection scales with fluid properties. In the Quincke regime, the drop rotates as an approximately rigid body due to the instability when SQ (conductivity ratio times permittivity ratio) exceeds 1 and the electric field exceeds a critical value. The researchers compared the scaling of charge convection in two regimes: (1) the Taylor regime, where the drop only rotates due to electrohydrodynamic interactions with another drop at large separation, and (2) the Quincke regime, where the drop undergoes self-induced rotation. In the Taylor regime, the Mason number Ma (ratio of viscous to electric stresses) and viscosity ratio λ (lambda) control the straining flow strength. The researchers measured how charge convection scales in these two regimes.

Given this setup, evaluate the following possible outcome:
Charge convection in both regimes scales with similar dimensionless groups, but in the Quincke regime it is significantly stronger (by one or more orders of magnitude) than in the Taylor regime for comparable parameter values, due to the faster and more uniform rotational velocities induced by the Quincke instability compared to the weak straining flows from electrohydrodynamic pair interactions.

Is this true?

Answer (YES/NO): NO